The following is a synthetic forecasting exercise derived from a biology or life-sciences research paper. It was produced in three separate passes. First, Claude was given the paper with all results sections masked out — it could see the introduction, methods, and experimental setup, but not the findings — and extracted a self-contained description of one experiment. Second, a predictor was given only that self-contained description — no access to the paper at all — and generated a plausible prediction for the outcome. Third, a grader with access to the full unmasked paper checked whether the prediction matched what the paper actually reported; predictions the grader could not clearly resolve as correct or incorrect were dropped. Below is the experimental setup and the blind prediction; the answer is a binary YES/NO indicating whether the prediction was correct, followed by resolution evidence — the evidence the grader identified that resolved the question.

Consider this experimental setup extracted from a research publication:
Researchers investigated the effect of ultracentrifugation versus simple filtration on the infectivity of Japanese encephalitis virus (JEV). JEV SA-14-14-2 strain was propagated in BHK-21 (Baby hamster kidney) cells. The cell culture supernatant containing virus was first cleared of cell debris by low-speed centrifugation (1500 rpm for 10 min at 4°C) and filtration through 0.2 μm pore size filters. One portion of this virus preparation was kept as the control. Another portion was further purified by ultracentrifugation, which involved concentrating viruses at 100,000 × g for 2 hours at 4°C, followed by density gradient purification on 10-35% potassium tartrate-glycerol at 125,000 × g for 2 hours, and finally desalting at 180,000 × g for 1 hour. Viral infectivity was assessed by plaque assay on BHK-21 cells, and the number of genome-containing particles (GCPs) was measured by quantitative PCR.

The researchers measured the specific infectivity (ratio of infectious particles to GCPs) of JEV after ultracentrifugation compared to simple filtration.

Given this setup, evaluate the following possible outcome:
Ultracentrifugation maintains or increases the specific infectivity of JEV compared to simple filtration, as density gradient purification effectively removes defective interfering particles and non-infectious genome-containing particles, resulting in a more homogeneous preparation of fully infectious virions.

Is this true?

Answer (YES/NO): NO